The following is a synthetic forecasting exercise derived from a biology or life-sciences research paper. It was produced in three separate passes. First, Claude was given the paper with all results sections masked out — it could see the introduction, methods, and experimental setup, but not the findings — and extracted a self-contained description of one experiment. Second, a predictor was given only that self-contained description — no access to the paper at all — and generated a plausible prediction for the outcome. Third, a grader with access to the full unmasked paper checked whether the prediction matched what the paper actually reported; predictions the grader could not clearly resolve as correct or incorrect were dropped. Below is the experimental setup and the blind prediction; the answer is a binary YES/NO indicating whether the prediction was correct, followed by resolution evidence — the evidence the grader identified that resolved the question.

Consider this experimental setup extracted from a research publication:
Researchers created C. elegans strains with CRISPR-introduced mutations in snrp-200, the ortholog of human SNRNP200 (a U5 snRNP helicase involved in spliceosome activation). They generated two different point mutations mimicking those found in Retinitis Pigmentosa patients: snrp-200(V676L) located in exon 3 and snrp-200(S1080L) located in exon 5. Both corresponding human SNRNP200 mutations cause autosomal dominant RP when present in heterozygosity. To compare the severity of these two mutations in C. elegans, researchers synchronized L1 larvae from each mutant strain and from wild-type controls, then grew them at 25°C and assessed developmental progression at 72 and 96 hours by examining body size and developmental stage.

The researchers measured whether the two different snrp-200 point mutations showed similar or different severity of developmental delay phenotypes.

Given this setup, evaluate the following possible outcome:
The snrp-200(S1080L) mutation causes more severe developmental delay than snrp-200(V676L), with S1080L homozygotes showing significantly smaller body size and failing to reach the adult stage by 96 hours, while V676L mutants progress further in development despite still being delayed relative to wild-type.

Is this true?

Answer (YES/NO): NO